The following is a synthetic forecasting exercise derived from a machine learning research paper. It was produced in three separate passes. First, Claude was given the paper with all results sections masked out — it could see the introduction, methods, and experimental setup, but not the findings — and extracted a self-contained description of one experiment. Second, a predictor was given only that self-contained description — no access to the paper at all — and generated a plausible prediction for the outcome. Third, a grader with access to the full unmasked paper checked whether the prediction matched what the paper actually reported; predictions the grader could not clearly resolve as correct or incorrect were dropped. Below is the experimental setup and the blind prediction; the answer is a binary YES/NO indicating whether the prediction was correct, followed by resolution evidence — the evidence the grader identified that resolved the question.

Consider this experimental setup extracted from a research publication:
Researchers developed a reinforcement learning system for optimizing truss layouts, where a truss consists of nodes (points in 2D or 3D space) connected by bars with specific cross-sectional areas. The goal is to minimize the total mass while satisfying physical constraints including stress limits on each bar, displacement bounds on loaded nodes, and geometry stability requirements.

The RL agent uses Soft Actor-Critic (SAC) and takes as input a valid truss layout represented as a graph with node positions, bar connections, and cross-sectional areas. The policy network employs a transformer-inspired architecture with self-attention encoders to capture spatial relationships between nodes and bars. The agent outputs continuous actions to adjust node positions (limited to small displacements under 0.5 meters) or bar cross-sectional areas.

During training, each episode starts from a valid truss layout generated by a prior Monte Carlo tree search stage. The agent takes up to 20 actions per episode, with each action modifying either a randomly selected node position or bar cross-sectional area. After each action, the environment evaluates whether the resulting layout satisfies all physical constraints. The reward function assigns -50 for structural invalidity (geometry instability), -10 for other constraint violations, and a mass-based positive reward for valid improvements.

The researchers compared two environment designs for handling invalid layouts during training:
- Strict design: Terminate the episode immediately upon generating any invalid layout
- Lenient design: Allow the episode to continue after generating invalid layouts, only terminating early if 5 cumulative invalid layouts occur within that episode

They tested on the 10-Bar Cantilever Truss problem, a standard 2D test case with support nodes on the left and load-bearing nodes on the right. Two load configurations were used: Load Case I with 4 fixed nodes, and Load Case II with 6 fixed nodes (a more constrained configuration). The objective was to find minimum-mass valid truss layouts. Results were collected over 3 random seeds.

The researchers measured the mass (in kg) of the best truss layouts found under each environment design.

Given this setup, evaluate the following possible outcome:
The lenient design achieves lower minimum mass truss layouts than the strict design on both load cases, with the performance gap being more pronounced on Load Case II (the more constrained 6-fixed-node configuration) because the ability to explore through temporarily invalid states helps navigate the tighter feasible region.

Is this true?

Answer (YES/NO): YES